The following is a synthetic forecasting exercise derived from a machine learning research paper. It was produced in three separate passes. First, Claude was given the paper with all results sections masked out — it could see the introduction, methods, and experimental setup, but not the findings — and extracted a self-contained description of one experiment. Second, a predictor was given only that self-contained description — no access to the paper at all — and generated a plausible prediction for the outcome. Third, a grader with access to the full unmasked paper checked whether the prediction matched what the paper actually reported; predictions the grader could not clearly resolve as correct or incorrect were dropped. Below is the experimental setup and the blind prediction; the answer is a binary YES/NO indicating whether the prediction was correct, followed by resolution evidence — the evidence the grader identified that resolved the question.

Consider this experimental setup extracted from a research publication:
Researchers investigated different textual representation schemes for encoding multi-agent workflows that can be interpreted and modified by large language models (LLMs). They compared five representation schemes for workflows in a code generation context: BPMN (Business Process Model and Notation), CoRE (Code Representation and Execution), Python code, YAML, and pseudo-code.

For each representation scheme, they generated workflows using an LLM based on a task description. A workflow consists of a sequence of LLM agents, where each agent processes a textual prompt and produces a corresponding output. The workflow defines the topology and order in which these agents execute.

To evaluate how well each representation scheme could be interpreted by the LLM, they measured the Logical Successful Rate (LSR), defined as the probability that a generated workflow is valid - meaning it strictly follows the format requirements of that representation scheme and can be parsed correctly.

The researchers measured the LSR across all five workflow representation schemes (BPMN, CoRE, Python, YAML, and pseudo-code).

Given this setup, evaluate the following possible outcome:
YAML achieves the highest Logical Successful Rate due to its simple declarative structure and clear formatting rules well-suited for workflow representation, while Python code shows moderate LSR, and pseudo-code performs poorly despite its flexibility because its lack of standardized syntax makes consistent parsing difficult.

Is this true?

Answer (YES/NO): NO